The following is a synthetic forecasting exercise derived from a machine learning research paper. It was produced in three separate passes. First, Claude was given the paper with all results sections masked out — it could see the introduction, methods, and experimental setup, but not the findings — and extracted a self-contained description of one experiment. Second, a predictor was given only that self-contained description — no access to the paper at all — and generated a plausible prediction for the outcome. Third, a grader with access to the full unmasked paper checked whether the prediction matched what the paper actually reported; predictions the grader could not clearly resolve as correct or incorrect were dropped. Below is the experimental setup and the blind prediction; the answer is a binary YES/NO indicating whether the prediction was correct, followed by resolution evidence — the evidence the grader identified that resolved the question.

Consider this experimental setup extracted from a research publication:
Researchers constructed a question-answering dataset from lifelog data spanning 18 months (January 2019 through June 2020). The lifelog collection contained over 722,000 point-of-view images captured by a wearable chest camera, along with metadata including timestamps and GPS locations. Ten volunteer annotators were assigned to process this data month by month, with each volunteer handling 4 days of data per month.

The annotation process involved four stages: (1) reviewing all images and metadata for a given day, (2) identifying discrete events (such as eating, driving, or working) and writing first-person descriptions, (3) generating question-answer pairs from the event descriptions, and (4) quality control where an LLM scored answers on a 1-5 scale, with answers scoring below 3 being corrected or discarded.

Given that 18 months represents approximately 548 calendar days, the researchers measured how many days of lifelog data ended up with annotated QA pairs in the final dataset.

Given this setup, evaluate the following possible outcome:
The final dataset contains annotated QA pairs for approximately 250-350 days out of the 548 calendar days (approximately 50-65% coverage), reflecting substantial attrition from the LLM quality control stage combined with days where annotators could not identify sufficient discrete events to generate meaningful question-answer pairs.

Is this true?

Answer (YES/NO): NO